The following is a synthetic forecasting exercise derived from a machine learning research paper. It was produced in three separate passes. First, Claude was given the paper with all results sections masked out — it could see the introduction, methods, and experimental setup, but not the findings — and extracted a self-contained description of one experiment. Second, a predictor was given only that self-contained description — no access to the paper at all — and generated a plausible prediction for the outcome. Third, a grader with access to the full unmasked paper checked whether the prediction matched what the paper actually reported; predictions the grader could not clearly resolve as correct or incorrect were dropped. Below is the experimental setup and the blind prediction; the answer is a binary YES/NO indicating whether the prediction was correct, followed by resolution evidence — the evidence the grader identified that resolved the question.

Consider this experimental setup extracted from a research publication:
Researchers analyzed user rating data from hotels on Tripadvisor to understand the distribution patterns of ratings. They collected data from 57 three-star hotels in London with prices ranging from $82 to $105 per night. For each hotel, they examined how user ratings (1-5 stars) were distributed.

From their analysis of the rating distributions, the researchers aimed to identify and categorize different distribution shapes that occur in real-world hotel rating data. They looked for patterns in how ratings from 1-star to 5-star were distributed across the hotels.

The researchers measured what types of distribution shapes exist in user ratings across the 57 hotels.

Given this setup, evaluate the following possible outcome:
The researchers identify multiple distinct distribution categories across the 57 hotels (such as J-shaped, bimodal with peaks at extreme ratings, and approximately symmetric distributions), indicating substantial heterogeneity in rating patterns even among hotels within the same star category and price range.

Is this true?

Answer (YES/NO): NO